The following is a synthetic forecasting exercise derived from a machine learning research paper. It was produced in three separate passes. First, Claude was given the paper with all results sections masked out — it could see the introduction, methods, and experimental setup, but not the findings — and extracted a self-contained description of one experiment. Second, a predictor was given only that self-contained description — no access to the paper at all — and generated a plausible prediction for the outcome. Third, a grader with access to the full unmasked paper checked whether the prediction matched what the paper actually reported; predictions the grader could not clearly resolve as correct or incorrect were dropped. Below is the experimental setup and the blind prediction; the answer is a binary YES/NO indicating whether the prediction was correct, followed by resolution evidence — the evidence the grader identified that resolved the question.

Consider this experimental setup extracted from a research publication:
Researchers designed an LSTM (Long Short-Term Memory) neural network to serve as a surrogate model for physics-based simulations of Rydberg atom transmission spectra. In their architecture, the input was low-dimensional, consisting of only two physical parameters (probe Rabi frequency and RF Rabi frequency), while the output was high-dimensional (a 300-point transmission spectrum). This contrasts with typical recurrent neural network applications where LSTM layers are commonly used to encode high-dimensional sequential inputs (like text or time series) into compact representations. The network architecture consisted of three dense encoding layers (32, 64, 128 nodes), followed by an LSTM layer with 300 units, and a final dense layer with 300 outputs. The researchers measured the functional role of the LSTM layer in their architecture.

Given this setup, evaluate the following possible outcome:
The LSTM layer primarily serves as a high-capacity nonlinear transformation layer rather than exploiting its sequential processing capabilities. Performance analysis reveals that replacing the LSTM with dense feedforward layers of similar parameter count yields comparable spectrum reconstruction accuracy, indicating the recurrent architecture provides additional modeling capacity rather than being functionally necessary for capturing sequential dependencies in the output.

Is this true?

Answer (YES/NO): NO